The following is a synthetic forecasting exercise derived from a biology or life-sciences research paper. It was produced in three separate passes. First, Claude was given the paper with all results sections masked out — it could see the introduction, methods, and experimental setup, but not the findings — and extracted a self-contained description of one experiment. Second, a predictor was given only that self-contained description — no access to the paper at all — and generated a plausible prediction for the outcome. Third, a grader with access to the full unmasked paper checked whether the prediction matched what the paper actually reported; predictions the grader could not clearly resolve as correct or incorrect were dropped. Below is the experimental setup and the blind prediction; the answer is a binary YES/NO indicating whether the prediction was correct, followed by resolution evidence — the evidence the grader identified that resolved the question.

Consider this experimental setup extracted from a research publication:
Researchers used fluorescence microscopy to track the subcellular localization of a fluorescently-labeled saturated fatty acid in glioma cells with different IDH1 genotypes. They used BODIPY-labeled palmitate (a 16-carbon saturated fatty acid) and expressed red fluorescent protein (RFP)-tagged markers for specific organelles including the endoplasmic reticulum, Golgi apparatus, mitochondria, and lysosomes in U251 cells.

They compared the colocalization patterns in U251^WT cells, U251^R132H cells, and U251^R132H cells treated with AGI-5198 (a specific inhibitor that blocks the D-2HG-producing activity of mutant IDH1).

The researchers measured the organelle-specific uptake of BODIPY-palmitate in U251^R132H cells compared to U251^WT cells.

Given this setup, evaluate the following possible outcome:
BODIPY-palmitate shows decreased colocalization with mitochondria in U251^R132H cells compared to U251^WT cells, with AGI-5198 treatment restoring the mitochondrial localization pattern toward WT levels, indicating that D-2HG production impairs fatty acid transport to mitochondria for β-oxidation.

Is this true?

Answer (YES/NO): NO